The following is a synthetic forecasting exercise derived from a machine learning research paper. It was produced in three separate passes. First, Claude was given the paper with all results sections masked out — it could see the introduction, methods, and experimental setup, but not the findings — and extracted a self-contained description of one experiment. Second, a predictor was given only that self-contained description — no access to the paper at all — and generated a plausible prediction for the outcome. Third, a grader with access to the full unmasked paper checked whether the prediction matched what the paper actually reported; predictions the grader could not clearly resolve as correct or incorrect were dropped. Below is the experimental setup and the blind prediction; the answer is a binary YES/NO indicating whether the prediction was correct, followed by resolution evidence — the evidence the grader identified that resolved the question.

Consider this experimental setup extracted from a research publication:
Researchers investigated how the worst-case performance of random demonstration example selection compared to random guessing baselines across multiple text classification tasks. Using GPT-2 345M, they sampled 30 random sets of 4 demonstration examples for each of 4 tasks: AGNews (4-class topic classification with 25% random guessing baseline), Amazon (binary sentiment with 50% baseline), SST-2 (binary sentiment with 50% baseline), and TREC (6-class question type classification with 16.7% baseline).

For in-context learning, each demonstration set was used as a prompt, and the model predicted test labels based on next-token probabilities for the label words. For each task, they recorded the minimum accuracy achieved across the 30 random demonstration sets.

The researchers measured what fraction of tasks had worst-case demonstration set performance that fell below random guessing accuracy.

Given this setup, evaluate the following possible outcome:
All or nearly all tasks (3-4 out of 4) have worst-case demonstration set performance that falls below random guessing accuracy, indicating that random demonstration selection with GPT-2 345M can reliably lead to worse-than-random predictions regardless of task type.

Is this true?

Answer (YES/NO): YES